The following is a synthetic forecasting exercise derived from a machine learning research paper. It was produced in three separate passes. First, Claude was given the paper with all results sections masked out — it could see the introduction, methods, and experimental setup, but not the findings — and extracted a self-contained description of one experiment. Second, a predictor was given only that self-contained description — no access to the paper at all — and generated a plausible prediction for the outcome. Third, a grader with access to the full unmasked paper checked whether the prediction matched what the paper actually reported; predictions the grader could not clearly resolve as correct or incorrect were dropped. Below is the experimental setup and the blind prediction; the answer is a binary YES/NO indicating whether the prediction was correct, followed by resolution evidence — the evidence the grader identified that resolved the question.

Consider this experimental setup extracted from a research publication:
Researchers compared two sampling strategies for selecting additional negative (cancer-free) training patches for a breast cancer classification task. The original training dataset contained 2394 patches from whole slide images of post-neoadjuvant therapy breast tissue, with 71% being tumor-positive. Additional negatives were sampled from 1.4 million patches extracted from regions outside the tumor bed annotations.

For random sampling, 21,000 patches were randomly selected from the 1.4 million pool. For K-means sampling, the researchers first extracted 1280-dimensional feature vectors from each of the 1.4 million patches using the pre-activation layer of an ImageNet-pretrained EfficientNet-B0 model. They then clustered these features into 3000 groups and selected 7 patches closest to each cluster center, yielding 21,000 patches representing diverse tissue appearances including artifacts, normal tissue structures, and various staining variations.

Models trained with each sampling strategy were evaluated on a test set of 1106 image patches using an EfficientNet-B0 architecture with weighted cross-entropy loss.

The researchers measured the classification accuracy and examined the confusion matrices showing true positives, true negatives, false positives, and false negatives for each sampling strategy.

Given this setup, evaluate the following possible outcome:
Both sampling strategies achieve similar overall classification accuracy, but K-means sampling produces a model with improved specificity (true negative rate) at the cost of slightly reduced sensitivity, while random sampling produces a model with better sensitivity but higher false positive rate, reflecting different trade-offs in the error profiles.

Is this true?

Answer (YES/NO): NO